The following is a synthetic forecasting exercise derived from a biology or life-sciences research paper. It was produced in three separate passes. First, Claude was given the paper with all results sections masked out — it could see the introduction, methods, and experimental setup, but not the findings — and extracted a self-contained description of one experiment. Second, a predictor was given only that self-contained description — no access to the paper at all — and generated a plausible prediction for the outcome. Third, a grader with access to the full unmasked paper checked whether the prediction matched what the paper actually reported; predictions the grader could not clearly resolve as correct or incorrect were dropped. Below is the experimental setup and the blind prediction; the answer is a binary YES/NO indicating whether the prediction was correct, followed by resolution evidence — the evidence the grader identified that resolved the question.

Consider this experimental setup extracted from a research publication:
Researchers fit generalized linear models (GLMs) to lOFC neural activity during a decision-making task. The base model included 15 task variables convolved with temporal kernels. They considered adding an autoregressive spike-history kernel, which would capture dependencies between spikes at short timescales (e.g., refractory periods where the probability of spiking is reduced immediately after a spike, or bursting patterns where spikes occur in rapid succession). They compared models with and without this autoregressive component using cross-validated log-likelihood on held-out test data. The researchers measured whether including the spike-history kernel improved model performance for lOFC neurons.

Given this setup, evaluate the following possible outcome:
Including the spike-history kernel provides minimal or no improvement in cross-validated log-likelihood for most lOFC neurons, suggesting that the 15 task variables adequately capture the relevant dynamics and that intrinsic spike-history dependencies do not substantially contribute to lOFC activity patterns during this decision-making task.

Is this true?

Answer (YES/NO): YES